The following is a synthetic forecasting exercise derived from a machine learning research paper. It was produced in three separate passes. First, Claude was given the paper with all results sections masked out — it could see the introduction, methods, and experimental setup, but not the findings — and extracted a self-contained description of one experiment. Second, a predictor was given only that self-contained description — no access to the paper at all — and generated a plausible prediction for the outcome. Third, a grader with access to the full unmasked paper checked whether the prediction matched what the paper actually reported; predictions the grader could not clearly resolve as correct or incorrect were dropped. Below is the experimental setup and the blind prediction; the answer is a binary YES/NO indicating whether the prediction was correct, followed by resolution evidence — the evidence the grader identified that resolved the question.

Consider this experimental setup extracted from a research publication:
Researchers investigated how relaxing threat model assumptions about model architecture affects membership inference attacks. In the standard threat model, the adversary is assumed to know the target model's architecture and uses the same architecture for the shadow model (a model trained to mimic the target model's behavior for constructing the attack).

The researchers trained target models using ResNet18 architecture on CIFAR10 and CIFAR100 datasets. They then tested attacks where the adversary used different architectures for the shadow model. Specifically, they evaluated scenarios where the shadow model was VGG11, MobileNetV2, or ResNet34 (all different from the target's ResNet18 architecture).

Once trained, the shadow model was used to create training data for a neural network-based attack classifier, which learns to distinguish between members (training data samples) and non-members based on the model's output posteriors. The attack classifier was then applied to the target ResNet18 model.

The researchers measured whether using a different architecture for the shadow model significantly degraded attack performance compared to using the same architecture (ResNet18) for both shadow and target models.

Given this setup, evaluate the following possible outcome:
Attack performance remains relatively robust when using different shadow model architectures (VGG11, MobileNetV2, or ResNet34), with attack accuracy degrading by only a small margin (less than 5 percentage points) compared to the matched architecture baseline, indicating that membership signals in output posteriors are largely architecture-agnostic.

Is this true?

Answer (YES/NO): YES